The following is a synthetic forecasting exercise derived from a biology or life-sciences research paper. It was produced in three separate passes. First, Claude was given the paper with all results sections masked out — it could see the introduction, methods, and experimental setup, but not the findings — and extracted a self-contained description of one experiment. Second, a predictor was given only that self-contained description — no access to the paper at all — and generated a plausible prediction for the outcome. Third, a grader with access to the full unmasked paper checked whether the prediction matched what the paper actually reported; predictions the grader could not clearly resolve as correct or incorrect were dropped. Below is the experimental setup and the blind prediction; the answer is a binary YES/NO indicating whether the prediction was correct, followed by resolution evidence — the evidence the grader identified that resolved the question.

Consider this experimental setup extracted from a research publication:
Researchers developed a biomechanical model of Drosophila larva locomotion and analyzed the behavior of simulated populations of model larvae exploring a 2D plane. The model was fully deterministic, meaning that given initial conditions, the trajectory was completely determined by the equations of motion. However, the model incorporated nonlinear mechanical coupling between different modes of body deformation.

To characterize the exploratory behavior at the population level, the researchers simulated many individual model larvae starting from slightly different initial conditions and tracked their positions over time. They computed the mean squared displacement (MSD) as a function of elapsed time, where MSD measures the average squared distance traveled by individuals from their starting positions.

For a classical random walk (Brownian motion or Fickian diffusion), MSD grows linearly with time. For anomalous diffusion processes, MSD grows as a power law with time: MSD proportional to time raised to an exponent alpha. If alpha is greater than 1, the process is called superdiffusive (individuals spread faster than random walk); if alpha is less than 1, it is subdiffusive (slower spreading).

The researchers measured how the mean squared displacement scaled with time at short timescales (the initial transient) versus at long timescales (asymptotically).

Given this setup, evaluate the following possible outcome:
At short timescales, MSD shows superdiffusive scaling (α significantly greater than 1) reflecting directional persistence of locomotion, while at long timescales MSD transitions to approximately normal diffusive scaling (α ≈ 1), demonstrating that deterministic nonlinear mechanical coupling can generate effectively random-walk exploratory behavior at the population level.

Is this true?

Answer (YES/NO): YES